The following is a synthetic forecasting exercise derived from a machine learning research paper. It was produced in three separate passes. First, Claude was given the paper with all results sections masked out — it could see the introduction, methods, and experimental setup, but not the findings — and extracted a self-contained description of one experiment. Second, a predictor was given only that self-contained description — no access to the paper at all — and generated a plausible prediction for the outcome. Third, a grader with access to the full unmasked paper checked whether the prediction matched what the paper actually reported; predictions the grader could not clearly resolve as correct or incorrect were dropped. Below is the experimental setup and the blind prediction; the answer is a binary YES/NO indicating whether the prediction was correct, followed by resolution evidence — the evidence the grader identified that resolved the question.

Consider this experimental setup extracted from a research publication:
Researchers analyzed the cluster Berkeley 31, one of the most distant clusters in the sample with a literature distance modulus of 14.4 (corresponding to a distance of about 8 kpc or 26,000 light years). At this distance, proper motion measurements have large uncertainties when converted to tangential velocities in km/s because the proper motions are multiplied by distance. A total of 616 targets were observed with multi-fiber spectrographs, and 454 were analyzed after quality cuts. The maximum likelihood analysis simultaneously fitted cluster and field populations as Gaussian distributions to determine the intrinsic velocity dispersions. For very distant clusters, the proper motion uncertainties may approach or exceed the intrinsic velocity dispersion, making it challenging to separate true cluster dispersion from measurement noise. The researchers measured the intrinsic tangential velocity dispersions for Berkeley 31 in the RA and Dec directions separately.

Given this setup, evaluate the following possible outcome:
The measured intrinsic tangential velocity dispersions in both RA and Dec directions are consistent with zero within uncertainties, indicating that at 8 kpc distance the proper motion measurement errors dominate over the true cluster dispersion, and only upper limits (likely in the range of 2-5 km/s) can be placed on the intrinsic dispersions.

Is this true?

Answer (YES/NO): NO